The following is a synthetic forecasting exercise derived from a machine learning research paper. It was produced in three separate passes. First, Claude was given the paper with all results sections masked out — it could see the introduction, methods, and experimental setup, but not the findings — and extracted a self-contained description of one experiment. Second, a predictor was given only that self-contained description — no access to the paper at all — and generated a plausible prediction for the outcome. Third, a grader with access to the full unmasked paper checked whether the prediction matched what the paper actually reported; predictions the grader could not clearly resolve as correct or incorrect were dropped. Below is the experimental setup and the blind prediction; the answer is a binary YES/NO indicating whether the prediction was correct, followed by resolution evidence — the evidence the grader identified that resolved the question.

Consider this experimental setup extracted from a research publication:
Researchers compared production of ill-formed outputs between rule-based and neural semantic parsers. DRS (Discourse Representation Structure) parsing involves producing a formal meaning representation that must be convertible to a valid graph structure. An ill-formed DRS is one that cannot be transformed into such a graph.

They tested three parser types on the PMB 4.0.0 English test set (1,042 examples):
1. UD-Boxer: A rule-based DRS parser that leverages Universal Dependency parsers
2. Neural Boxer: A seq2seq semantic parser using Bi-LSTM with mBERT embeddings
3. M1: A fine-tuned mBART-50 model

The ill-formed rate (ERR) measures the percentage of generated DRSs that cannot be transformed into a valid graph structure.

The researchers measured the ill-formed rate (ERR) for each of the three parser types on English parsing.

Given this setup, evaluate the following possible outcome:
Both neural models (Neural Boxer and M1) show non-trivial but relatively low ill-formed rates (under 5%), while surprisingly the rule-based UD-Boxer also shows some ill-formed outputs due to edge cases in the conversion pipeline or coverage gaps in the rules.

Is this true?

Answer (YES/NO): NO